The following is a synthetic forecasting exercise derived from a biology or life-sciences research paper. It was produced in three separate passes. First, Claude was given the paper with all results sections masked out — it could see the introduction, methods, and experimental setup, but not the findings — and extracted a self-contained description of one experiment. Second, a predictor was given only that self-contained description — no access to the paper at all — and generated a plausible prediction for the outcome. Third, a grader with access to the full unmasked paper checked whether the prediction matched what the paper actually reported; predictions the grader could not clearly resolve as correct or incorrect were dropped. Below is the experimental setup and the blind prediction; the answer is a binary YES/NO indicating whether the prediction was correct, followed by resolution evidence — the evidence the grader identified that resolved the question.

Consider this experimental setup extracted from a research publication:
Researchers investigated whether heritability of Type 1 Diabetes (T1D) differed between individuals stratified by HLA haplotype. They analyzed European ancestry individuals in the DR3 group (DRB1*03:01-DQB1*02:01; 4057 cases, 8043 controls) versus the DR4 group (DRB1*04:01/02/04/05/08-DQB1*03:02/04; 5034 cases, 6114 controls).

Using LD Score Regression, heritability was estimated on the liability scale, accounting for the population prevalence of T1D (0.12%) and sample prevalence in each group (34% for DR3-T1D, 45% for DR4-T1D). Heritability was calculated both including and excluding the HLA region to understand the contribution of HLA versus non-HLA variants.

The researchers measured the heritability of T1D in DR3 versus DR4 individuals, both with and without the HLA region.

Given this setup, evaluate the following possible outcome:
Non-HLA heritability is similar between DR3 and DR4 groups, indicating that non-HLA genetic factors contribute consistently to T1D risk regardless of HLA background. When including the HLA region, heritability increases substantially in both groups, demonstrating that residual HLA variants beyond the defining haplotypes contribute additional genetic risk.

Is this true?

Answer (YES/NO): YES